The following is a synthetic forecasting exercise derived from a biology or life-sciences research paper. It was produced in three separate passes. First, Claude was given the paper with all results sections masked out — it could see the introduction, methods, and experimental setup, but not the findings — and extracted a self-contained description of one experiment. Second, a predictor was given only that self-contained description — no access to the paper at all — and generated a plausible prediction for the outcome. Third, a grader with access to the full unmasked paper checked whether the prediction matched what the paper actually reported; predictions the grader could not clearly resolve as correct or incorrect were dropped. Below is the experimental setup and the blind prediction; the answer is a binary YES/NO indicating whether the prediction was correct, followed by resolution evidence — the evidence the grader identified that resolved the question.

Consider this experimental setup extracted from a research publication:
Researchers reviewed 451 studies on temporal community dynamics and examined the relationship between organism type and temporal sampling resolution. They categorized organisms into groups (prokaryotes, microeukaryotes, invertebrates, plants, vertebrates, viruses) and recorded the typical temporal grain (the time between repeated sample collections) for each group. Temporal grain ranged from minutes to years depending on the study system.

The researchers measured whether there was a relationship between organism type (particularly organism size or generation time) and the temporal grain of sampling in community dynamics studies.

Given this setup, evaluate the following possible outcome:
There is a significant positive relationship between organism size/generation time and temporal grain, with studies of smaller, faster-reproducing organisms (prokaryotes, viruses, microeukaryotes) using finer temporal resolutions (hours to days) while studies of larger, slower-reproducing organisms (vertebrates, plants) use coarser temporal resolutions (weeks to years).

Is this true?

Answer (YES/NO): NO